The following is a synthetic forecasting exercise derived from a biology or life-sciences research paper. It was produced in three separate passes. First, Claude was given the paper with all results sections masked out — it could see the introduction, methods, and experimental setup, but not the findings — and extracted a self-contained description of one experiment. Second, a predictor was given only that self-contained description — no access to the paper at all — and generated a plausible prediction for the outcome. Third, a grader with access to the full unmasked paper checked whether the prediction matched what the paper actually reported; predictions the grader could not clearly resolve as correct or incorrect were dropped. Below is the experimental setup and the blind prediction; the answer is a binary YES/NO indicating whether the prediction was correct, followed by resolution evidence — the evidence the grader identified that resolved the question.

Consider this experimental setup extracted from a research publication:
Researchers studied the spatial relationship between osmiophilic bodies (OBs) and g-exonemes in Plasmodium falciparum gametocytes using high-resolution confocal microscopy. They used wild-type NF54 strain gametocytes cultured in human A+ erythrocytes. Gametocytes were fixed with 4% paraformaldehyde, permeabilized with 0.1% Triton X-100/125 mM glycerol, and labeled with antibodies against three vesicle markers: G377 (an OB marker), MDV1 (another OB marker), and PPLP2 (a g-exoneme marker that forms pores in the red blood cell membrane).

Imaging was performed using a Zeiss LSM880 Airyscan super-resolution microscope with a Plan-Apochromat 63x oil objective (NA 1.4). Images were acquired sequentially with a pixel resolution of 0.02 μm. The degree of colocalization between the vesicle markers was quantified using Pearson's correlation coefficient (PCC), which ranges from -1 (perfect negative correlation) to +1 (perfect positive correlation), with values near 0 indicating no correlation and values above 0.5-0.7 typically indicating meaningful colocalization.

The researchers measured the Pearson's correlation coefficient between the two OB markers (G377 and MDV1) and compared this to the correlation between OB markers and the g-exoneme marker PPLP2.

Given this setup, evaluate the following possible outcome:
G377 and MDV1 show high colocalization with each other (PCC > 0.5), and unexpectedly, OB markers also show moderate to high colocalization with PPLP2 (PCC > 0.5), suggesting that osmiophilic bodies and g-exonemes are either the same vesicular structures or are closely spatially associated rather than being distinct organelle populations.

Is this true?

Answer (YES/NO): NO